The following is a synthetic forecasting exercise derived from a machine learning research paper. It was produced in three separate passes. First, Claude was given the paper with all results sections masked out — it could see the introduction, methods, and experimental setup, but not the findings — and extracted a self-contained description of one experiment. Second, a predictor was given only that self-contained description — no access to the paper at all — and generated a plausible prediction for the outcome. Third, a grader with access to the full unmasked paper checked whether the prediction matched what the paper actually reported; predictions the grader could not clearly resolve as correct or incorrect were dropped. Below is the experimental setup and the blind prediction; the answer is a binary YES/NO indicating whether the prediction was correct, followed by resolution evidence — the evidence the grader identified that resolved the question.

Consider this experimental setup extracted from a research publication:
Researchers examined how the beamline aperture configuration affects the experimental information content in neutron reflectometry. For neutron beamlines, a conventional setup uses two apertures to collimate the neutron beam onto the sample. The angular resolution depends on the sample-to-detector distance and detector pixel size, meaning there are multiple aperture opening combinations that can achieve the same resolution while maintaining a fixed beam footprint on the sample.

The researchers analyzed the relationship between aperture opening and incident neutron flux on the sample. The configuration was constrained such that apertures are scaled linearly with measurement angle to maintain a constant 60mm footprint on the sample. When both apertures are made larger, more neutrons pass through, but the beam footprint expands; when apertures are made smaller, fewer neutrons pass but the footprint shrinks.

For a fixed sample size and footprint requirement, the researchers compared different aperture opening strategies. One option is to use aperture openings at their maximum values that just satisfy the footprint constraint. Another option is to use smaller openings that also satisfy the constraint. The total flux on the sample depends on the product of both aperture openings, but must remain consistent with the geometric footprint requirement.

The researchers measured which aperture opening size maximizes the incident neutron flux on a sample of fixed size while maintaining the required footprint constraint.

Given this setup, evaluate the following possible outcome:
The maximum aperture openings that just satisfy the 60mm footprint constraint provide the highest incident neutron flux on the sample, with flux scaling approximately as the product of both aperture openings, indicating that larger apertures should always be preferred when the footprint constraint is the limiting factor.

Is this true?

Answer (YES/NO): NO